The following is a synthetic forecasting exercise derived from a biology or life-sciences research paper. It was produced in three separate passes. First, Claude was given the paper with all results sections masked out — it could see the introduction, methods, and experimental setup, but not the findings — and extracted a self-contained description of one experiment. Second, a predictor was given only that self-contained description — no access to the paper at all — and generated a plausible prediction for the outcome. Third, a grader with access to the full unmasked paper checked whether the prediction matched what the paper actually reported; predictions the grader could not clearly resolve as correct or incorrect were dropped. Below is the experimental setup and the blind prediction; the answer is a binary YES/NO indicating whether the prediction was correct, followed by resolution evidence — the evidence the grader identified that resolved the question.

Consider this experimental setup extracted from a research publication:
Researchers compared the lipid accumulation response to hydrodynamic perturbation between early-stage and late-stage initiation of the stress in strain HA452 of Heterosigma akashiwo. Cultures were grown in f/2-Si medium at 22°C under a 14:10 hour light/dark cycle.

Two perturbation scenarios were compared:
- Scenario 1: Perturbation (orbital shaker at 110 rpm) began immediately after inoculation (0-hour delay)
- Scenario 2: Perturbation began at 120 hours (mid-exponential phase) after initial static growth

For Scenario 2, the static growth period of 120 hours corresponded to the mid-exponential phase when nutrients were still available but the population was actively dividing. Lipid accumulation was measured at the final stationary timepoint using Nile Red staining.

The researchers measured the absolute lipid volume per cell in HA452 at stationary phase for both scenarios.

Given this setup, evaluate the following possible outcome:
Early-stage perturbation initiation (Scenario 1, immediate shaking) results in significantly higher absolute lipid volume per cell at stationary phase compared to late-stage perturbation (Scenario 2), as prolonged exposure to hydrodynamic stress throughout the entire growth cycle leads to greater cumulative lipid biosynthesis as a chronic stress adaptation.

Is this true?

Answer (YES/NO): YES